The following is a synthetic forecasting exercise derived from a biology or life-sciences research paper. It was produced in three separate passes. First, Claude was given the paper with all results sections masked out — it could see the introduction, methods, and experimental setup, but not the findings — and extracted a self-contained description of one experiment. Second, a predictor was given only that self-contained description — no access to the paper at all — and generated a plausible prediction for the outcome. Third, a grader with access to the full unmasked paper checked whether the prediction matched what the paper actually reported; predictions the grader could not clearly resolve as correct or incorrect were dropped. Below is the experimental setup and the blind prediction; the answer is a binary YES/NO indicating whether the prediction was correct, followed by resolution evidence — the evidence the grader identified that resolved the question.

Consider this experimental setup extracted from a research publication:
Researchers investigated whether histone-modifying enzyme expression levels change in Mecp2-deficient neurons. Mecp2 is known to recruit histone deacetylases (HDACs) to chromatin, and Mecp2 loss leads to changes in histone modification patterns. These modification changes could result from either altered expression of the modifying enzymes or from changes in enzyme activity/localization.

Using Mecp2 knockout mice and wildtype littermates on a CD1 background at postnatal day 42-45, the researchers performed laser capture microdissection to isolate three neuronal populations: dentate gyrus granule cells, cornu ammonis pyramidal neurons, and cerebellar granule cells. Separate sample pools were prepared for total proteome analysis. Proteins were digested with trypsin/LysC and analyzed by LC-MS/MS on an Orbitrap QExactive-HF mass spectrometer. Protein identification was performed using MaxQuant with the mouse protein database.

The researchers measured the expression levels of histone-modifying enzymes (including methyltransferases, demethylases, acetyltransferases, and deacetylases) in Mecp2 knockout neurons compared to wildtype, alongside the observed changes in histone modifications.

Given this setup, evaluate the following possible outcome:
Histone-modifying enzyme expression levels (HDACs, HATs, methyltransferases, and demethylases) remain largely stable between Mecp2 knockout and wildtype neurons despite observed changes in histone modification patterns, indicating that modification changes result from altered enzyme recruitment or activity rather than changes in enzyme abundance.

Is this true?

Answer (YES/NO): YES